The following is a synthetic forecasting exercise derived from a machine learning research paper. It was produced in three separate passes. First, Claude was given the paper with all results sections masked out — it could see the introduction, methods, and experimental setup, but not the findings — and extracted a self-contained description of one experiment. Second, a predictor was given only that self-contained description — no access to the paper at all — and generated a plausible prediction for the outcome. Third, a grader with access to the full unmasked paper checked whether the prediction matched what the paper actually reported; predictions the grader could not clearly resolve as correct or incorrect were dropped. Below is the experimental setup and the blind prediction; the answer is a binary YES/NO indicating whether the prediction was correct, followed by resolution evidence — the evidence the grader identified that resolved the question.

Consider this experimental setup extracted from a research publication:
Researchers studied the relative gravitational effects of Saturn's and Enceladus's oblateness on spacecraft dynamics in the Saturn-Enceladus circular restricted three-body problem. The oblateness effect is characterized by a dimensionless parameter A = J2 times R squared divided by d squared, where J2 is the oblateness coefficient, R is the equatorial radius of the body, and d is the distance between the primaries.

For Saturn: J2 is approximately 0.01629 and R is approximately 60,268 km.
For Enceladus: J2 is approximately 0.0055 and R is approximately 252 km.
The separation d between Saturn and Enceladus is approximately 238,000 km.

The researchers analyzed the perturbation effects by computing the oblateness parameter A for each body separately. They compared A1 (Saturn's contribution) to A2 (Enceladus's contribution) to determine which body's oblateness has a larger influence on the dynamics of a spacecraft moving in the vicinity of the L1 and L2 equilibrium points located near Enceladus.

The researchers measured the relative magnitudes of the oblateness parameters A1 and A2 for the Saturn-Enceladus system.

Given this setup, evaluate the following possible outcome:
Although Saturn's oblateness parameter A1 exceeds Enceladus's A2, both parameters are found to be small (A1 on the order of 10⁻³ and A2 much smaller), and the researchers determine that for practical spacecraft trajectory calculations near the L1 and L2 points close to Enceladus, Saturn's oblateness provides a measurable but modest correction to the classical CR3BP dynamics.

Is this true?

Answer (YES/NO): YES